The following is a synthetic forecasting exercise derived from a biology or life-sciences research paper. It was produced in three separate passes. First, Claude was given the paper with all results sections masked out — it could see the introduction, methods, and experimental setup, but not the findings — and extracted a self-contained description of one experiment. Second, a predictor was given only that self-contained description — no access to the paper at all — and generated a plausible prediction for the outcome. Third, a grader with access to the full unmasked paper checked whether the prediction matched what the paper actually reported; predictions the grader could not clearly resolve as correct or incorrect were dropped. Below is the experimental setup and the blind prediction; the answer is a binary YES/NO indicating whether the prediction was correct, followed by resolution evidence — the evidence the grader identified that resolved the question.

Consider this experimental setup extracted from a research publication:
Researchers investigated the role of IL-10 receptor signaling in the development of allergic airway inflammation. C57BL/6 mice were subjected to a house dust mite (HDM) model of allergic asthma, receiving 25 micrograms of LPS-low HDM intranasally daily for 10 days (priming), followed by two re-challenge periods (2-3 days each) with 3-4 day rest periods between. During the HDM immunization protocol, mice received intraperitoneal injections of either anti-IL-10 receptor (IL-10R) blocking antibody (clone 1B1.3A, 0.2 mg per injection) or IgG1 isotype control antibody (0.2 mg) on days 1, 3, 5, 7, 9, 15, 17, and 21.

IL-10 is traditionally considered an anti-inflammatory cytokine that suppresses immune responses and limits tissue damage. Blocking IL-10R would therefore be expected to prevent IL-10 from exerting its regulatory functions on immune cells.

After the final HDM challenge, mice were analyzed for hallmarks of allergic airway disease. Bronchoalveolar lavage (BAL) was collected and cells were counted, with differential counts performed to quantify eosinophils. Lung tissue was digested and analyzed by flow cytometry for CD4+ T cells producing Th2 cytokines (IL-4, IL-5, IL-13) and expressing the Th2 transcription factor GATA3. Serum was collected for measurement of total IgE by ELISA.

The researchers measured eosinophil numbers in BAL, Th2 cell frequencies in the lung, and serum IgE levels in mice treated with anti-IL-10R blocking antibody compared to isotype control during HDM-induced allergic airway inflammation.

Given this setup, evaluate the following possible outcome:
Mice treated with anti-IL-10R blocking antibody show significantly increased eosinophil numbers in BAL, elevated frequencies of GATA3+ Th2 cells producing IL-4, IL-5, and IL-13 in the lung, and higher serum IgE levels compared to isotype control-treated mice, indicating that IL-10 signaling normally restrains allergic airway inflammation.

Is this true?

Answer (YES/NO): NO